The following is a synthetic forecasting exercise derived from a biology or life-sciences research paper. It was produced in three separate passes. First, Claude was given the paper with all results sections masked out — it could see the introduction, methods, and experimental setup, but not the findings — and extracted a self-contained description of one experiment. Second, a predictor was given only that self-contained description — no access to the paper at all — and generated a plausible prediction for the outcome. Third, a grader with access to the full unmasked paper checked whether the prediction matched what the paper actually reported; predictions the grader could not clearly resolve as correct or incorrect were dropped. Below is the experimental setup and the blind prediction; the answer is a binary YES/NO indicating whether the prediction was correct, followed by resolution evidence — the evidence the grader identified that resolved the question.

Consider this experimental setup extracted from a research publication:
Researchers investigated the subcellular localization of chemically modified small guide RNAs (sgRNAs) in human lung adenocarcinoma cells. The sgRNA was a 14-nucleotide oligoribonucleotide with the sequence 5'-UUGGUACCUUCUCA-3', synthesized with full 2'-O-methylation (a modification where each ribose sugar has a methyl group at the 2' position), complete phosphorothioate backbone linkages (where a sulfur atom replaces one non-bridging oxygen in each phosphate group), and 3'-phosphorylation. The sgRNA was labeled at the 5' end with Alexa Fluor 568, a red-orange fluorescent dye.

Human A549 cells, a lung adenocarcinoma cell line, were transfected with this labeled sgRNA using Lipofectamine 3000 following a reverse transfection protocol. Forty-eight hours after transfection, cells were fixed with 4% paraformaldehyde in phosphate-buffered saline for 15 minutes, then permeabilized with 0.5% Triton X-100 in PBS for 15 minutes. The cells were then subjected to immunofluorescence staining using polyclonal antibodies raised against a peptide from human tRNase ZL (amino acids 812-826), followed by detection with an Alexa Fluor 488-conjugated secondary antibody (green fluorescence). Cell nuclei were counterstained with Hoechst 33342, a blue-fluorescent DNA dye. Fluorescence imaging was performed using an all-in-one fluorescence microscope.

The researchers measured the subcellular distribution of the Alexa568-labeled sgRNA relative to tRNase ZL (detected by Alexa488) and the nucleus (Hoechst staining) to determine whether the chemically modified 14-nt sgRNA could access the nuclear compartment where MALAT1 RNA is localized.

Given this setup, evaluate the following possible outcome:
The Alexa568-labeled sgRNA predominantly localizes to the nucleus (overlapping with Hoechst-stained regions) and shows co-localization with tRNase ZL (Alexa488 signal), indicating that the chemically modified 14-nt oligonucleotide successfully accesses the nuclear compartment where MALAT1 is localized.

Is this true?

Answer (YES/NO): NO